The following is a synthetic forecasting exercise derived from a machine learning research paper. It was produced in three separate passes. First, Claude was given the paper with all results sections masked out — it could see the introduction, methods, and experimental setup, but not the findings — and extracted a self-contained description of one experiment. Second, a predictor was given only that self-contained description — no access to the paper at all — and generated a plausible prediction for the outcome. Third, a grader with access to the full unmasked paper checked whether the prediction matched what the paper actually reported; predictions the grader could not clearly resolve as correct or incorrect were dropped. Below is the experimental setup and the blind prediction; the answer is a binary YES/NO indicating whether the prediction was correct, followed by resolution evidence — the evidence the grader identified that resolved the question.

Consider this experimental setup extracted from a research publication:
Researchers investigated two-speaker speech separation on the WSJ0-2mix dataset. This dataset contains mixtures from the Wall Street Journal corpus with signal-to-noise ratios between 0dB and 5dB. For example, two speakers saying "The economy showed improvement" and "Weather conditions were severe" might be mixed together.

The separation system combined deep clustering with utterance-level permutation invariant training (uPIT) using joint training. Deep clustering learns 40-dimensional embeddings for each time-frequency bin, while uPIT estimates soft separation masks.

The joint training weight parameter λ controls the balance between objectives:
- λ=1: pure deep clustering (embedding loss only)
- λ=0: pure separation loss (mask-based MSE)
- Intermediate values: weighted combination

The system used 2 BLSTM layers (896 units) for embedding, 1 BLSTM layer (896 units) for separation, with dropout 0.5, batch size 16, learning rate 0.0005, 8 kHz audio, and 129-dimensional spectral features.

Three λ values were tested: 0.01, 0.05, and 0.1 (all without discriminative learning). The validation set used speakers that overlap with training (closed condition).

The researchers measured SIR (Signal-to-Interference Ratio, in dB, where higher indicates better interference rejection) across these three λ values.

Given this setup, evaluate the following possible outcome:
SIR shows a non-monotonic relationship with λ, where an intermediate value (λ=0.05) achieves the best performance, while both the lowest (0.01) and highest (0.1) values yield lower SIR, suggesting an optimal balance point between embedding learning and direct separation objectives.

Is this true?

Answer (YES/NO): NO